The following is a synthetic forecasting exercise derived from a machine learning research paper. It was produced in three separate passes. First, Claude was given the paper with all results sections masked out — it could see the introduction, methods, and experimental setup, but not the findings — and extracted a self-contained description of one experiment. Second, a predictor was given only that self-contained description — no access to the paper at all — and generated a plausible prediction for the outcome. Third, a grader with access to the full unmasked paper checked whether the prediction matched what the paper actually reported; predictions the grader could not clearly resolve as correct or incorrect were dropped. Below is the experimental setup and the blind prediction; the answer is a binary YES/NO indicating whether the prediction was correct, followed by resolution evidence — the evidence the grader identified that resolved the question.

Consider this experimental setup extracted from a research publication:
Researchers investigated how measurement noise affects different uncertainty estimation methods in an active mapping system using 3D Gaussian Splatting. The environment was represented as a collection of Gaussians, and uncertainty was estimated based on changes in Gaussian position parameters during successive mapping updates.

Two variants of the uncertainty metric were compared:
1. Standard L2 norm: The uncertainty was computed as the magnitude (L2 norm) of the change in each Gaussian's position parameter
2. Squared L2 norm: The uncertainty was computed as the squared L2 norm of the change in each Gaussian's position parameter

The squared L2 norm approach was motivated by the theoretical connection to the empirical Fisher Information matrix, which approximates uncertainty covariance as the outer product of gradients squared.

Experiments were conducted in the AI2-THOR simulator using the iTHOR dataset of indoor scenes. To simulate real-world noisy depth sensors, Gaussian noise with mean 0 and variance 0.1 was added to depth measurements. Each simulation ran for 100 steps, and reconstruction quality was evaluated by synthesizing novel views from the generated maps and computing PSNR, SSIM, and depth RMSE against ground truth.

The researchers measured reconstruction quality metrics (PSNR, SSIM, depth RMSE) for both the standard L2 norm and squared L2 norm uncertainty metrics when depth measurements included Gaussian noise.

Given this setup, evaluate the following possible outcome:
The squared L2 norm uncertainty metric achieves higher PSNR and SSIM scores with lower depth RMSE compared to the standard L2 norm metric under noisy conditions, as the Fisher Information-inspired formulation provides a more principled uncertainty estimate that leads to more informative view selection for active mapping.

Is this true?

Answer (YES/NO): NO